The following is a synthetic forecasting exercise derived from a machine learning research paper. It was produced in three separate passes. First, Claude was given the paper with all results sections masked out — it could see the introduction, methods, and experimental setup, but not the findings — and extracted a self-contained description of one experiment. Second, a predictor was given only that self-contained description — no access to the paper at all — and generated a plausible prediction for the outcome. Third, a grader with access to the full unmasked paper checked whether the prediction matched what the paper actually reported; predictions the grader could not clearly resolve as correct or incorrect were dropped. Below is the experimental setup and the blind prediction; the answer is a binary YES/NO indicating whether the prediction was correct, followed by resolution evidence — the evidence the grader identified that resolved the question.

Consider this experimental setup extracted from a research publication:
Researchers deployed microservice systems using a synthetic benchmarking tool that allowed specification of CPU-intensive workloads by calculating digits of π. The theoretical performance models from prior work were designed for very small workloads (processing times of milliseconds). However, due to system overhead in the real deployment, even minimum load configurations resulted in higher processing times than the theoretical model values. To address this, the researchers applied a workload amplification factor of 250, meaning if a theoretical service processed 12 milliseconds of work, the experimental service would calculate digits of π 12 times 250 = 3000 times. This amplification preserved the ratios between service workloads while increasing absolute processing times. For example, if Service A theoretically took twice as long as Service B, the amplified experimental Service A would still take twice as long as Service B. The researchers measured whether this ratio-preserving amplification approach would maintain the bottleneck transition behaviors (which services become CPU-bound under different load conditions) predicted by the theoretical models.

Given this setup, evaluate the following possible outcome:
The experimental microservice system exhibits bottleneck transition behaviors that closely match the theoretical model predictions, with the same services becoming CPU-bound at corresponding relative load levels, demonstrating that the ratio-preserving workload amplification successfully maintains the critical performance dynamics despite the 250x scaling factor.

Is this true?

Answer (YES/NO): YES